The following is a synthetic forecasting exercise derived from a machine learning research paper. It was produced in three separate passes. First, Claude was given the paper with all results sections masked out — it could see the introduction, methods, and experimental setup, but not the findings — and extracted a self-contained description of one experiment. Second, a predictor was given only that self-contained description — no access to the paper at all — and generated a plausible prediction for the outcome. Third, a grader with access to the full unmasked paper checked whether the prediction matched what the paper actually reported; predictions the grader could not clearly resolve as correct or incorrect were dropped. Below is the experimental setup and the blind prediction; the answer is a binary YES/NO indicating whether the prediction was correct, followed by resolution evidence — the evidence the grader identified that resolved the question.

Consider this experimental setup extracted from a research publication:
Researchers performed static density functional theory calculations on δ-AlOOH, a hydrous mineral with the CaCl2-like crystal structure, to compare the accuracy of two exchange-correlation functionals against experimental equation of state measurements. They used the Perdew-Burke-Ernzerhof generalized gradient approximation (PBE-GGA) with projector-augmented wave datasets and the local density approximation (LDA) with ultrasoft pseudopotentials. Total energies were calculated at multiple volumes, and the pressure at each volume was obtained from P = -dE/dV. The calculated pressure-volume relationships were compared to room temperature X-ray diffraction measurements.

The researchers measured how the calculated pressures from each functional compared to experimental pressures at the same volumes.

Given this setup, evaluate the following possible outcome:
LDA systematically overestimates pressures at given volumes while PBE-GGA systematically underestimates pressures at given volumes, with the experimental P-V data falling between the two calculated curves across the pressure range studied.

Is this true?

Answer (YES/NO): NO